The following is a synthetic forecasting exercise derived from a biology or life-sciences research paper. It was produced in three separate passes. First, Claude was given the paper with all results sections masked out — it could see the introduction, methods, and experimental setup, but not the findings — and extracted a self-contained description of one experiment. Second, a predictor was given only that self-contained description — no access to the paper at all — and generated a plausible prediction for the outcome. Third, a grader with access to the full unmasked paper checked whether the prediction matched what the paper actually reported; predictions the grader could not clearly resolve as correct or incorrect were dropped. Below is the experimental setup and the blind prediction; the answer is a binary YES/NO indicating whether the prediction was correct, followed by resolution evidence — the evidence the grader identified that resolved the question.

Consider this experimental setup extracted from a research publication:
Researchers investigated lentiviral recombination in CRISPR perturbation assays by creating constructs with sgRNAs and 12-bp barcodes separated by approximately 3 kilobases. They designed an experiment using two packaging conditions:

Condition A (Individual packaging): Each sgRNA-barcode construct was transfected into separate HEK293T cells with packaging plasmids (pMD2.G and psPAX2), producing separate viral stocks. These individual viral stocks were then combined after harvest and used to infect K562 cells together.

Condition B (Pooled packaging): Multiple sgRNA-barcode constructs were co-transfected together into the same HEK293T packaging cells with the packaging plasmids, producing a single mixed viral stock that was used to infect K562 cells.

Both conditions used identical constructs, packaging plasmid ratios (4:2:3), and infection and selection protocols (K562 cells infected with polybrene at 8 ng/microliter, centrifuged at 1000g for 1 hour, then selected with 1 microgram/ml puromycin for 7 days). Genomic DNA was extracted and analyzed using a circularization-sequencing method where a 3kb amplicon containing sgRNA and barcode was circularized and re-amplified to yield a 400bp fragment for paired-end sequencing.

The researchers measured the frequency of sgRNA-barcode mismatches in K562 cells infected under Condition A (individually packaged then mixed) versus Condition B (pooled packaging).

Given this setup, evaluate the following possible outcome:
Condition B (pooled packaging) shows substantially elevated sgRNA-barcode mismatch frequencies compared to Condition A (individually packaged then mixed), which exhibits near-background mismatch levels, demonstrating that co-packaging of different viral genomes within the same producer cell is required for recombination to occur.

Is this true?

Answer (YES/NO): YES